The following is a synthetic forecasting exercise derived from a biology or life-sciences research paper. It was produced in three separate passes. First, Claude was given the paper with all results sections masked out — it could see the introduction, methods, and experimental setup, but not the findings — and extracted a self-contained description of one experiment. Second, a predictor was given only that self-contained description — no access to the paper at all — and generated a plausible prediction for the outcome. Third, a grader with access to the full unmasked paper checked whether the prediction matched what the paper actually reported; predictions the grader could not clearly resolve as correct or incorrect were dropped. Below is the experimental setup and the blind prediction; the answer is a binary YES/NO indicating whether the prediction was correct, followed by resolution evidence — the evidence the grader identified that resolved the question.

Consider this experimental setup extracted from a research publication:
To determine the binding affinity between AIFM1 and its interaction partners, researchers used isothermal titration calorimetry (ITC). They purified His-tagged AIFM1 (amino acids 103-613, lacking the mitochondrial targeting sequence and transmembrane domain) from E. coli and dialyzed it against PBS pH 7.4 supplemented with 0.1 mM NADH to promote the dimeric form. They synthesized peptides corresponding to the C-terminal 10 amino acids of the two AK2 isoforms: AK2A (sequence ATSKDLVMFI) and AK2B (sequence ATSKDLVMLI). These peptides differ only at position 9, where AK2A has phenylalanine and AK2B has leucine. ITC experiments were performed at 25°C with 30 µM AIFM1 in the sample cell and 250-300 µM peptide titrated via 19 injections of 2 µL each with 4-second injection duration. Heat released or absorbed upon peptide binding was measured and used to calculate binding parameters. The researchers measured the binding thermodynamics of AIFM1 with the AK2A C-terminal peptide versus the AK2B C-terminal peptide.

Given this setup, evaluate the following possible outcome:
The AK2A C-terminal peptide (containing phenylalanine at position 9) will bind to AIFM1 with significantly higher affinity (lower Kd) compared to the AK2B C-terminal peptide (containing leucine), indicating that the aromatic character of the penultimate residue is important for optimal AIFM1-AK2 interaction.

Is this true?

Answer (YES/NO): YES